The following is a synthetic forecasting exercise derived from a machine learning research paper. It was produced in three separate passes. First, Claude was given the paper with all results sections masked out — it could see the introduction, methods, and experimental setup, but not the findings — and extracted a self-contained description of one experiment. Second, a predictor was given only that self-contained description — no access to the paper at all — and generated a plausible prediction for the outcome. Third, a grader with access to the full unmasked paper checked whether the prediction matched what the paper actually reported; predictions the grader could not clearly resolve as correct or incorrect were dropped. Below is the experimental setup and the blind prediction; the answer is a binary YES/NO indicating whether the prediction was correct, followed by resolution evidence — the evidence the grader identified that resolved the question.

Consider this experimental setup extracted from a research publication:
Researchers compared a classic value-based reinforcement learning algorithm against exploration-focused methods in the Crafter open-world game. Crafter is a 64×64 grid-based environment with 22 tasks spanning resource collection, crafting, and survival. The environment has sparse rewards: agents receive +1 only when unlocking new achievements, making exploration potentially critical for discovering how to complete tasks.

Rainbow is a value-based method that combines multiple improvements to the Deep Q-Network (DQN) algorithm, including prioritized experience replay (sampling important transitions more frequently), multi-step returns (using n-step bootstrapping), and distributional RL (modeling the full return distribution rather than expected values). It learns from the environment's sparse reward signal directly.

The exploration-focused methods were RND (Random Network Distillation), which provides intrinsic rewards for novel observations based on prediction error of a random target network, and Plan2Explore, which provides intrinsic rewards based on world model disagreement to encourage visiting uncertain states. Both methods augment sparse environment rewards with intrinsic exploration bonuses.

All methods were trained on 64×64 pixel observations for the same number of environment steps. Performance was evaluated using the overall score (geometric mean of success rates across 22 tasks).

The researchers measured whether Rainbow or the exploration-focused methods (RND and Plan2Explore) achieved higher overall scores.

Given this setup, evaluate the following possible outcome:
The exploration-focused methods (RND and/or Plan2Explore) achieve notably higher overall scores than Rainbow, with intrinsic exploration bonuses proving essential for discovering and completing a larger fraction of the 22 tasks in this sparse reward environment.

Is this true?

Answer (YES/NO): NO